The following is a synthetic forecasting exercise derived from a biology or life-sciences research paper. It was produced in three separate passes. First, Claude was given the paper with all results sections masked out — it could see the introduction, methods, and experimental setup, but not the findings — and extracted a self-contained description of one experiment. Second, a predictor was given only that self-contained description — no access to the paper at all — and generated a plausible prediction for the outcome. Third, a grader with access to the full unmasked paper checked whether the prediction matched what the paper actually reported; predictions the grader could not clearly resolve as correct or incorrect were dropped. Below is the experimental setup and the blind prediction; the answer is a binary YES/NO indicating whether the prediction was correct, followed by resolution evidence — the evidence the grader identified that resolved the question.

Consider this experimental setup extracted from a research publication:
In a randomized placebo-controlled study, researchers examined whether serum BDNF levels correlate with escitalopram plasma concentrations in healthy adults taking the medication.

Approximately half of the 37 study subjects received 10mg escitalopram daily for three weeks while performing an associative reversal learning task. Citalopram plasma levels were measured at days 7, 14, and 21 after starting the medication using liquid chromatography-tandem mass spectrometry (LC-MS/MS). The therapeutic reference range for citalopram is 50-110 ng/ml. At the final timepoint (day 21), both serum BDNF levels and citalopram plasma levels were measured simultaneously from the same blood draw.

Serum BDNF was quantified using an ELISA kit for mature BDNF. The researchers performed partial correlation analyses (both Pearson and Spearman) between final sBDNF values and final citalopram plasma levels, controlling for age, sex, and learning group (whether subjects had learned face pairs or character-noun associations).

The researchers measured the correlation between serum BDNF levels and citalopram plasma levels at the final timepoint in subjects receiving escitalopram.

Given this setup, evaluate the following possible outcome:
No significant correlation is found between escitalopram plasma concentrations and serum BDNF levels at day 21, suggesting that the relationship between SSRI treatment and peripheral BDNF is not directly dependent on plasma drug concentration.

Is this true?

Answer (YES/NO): NO